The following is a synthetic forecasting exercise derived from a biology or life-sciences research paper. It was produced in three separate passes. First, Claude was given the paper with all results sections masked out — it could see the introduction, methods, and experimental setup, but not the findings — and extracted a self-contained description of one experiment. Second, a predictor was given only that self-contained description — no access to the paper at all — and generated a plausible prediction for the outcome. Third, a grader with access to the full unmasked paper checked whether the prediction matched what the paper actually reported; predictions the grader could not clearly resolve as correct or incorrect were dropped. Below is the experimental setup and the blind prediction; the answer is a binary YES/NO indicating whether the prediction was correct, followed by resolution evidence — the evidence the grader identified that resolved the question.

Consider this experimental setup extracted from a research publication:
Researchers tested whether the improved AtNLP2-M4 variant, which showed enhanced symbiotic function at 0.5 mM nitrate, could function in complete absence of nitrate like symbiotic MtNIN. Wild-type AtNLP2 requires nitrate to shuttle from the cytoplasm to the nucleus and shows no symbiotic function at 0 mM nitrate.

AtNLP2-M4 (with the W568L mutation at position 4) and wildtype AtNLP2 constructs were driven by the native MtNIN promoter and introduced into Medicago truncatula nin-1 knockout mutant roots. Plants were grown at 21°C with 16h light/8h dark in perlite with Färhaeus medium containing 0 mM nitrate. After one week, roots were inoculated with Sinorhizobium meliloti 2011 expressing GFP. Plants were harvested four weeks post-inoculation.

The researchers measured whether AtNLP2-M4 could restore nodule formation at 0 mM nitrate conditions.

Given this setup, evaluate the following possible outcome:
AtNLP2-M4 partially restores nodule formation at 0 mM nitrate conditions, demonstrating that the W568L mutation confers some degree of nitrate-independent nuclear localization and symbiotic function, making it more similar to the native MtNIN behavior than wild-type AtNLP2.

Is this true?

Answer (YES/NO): NO